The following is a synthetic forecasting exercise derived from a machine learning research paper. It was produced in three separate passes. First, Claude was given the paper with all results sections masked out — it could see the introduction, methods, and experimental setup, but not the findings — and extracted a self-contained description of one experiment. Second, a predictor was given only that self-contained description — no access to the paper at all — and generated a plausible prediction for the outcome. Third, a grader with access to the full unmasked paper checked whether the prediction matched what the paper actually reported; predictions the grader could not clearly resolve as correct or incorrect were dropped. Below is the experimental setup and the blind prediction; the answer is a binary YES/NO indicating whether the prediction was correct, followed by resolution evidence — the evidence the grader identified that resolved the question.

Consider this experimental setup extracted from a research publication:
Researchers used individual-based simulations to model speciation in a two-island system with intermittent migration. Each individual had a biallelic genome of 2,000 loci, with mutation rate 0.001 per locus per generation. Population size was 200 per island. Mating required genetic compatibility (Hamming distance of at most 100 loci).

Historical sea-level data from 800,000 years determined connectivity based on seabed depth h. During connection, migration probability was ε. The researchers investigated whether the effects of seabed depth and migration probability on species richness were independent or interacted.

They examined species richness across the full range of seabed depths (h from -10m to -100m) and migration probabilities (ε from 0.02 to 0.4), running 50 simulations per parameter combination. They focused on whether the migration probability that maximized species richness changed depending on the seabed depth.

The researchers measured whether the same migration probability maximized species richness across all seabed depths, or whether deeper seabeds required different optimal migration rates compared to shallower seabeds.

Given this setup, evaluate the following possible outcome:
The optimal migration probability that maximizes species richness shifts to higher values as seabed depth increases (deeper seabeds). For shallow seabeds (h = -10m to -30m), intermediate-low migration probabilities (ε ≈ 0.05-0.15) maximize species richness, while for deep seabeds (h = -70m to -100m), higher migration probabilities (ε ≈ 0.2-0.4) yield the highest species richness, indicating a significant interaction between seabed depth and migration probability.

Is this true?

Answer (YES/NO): NO